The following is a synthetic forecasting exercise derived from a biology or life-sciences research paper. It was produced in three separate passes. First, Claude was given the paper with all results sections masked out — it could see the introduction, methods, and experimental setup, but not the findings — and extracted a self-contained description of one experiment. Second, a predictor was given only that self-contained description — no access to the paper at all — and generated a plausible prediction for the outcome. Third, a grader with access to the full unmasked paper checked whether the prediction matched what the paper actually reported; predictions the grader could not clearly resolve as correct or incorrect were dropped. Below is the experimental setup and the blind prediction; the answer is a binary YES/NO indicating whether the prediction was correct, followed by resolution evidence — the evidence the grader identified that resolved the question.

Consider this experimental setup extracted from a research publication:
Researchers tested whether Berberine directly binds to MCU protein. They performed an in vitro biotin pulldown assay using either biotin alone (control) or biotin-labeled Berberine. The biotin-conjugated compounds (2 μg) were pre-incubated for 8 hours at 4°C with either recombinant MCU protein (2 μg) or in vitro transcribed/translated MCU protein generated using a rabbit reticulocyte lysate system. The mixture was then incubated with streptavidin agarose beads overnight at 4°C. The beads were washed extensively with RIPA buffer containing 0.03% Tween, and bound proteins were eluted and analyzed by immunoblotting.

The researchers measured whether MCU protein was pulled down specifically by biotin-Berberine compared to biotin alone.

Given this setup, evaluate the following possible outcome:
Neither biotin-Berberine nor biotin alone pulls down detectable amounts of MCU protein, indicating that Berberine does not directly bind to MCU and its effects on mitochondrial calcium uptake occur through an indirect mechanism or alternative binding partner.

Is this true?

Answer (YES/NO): NO